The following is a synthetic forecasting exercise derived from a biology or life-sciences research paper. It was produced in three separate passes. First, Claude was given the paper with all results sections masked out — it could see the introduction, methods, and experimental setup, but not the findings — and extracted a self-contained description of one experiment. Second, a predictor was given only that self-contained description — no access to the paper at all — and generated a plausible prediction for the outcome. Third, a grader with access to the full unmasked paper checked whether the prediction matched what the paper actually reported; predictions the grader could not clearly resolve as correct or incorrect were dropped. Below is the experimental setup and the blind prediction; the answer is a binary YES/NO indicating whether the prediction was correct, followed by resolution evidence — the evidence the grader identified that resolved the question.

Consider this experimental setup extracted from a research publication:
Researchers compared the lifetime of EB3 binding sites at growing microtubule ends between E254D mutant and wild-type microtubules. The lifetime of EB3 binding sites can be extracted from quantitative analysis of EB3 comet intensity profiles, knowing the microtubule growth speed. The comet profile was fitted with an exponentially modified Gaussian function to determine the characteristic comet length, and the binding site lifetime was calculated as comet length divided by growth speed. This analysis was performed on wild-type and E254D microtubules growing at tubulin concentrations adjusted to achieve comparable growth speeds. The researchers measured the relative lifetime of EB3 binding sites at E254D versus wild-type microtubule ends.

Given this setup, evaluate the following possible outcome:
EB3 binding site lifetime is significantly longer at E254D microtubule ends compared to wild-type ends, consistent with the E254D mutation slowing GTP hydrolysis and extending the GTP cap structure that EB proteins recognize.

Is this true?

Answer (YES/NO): YES